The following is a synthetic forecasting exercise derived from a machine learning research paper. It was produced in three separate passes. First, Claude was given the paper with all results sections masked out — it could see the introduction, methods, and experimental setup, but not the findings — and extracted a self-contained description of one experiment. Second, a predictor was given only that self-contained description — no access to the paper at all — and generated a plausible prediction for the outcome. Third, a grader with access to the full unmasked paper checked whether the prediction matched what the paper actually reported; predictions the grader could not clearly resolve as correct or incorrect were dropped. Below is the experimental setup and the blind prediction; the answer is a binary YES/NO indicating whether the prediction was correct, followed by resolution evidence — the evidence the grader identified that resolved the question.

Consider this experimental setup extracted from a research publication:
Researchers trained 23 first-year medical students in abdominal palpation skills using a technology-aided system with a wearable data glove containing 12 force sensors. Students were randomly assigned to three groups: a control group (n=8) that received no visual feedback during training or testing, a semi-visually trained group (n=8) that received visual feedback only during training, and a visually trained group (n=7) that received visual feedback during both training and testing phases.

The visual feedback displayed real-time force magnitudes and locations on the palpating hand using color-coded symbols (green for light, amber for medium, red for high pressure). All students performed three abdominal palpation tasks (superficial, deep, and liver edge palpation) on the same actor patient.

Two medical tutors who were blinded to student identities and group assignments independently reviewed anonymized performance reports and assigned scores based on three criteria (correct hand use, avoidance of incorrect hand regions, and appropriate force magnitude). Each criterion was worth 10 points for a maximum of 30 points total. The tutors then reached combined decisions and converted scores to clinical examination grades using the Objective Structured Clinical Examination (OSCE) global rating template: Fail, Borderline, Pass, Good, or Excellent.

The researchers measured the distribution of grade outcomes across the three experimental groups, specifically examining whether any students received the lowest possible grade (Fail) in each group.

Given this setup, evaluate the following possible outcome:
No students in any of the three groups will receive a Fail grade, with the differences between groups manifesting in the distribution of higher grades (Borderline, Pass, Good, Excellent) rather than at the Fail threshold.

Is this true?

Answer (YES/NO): NO